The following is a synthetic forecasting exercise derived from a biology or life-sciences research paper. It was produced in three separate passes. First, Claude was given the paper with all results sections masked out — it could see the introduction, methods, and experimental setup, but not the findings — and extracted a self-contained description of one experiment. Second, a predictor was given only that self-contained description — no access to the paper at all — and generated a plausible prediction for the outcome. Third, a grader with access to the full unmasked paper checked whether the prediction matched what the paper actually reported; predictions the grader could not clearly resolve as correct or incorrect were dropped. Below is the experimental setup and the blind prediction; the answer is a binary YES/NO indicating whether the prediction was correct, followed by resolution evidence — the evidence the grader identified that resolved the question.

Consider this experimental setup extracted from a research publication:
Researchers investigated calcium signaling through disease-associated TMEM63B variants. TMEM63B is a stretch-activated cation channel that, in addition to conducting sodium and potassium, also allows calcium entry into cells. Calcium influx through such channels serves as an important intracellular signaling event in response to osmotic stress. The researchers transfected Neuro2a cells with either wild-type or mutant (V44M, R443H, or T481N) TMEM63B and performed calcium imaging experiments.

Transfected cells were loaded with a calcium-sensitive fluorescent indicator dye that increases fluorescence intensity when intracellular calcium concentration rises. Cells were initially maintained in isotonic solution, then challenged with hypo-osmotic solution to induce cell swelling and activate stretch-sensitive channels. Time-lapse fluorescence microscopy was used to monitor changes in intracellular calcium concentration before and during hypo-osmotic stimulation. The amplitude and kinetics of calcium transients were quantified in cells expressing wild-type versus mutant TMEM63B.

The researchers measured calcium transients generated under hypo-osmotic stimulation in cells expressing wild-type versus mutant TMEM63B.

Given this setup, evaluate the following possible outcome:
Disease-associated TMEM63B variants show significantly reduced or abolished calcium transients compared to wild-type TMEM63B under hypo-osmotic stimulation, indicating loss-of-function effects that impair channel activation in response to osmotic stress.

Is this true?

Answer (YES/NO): NO